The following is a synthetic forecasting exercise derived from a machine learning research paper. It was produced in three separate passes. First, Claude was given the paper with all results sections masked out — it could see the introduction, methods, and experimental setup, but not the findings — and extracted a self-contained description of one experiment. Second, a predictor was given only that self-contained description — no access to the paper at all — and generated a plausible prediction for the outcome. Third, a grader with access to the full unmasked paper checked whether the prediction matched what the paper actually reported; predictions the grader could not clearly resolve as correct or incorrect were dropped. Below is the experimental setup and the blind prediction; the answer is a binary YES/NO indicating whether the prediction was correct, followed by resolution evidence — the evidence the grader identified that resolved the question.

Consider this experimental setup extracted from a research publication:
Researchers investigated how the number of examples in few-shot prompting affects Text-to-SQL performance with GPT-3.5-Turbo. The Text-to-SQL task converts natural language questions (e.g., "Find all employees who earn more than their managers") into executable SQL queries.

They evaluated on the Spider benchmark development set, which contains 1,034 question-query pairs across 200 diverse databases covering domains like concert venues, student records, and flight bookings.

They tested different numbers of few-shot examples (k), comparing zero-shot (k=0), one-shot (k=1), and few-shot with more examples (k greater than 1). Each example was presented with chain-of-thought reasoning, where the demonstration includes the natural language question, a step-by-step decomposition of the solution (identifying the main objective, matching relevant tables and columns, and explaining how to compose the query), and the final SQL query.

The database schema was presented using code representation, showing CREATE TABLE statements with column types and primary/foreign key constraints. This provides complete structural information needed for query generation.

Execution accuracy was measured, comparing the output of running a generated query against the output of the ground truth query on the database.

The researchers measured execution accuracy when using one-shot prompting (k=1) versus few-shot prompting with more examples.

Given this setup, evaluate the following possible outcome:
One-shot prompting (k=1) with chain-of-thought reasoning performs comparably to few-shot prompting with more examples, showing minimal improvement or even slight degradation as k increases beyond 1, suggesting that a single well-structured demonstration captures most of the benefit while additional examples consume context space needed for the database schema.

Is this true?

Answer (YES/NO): YES